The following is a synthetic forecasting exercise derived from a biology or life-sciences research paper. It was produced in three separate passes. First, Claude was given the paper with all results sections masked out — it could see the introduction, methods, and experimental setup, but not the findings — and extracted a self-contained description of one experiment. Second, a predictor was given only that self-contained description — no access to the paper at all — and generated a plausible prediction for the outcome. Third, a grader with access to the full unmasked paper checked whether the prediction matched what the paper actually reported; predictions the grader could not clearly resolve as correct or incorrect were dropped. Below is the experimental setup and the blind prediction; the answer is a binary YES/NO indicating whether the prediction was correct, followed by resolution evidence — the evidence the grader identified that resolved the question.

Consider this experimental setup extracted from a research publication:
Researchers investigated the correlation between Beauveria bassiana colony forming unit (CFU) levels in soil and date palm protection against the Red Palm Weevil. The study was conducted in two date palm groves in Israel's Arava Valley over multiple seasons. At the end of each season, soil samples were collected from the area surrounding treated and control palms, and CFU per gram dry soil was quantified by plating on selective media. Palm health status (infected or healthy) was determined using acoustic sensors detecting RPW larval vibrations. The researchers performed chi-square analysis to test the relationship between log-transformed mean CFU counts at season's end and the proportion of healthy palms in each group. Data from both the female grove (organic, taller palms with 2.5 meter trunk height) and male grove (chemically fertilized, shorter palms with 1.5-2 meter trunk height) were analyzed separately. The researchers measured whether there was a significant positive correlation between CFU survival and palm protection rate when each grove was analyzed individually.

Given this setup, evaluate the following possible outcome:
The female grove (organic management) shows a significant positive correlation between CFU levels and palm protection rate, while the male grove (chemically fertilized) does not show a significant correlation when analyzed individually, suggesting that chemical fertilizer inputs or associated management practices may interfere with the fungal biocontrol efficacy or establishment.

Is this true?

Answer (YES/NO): YES